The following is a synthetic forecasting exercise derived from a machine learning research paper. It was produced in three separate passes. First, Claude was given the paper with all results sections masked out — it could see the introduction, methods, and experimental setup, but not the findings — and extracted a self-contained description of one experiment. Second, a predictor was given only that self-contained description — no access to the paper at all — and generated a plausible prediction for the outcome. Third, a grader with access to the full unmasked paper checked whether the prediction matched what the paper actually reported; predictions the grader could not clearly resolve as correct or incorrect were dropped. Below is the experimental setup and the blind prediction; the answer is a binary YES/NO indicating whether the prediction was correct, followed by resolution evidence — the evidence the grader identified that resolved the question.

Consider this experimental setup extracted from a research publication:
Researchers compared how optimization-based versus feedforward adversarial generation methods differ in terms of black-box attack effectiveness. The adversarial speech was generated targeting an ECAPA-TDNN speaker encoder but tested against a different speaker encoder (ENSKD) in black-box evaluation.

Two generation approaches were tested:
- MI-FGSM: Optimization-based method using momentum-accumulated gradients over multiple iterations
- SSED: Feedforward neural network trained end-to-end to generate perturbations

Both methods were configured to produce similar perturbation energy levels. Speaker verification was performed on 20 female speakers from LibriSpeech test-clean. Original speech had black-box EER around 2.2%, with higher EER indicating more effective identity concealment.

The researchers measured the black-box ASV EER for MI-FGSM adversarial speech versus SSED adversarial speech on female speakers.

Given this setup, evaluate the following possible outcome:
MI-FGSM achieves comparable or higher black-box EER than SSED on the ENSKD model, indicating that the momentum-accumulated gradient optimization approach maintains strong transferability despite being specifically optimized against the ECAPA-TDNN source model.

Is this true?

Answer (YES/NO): YES